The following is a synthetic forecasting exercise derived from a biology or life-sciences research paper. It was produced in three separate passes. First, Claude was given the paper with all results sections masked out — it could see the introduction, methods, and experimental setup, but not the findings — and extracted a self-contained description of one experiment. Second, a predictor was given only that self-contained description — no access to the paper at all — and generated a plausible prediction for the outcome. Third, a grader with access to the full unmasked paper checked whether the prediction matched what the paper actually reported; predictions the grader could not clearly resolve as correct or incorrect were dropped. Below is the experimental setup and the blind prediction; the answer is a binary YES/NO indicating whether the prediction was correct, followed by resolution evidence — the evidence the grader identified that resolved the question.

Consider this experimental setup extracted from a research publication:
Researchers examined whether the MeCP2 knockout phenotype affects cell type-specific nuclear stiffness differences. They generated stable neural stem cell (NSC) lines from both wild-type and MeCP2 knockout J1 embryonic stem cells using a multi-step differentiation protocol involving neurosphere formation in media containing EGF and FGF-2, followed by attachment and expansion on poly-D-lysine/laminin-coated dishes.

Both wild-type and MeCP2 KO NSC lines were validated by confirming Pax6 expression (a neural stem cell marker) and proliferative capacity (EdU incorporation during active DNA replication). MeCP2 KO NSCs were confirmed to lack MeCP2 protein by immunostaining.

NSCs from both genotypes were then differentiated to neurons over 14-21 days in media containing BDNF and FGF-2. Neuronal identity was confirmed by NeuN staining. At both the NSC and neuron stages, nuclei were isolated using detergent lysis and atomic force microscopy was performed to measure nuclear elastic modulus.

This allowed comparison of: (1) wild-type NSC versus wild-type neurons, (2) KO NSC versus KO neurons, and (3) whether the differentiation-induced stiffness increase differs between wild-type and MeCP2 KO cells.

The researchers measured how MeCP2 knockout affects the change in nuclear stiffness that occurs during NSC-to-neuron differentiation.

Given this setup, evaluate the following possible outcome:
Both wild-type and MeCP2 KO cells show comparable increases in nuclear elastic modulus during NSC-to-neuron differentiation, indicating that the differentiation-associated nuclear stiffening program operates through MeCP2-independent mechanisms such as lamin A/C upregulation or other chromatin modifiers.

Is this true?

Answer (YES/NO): NO